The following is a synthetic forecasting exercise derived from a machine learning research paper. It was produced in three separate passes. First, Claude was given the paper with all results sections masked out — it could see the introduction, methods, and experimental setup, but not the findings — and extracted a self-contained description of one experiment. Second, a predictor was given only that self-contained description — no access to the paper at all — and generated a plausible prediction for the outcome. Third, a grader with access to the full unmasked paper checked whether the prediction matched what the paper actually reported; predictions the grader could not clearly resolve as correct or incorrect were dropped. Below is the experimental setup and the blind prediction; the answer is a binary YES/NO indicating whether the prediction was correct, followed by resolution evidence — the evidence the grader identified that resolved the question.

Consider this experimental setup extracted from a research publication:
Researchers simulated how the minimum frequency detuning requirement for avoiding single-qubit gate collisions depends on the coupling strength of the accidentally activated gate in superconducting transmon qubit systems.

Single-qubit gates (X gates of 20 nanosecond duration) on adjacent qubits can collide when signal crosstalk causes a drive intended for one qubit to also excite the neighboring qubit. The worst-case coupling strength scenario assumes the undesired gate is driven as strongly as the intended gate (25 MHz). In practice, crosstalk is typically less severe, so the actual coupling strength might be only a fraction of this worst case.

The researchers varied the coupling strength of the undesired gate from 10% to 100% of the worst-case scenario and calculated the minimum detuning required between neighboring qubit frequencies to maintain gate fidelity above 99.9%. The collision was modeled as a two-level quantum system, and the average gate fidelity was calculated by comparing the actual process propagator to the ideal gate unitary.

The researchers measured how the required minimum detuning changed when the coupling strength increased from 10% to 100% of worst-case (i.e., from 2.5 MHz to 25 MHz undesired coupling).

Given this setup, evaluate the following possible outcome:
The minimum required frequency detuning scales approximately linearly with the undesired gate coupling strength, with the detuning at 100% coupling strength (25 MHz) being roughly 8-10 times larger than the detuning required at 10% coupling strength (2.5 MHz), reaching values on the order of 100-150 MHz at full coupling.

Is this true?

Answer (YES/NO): NO